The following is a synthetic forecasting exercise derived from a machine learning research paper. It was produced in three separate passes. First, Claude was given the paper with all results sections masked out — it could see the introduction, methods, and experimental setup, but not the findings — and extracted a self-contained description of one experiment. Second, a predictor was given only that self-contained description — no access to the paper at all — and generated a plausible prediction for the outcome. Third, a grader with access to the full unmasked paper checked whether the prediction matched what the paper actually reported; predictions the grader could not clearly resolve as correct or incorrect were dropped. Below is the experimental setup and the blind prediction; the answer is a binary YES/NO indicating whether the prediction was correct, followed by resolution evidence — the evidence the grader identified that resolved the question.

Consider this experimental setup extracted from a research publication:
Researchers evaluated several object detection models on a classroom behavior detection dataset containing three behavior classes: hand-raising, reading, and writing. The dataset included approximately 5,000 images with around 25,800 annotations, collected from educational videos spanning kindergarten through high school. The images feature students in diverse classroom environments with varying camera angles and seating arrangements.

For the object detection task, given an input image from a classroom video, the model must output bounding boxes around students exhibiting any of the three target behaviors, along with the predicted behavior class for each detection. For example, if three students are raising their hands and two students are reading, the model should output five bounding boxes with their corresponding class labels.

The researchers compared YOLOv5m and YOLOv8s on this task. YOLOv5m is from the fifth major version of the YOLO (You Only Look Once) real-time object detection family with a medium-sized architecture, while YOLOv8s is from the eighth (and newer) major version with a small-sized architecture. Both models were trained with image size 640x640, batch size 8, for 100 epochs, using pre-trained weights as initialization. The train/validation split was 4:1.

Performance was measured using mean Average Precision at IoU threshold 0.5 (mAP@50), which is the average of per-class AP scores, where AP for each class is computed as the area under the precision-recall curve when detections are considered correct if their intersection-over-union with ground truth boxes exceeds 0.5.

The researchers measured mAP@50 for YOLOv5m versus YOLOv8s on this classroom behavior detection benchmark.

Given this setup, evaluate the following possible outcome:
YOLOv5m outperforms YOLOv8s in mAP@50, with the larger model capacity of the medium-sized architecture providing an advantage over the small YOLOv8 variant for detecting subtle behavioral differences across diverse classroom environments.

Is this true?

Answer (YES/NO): YES